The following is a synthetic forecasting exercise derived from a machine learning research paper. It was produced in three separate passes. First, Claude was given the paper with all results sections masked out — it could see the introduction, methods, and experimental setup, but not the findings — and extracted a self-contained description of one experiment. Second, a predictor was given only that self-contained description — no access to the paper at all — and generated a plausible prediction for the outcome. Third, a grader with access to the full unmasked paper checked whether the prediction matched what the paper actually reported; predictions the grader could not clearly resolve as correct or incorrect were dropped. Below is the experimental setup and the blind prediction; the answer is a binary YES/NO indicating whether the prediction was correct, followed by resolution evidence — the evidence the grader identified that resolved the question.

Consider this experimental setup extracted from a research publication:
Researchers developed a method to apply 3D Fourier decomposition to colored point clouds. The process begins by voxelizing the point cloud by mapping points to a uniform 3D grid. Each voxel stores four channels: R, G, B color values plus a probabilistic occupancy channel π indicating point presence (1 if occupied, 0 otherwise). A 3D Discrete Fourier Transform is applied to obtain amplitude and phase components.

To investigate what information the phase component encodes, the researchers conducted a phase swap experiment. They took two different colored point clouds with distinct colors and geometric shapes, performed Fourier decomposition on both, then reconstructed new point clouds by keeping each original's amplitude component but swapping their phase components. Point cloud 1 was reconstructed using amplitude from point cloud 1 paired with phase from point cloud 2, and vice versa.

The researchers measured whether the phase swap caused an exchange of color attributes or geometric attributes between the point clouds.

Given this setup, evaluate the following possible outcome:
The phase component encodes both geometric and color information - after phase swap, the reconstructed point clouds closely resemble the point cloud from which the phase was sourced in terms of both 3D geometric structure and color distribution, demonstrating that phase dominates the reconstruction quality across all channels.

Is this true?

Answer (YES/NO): NO